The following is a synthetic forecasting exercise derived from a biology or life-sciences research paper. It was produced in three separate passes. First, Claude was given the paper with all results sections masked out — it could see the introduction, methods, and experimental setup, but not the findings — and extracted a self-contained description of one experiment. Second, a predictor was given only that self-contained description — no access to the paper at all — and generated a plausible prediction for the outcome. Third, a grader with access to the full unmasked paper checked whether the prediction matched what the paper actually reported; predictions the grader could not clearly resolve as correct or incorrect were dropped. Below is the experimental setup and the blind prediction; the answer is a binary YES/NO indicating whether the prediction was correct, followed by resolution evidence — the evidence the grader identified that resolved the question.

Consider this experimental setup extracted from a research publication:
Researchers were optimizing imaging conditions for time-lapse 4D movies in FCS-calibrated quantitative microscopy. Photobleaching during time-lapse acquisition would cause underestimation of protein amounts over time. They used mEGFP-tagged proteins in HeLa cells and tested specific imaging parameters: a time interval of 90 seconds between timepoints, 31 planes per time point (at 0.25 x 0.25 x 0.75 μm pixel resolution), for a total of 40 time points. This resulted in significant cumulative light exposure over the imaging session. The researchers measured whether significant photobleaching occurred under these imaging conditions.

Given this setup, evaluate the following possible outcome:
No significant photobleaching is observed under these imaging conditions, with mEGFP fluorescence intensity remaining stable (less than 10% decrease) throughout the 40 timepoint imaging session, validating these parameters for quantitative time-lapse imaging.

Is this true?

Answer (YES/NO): YES